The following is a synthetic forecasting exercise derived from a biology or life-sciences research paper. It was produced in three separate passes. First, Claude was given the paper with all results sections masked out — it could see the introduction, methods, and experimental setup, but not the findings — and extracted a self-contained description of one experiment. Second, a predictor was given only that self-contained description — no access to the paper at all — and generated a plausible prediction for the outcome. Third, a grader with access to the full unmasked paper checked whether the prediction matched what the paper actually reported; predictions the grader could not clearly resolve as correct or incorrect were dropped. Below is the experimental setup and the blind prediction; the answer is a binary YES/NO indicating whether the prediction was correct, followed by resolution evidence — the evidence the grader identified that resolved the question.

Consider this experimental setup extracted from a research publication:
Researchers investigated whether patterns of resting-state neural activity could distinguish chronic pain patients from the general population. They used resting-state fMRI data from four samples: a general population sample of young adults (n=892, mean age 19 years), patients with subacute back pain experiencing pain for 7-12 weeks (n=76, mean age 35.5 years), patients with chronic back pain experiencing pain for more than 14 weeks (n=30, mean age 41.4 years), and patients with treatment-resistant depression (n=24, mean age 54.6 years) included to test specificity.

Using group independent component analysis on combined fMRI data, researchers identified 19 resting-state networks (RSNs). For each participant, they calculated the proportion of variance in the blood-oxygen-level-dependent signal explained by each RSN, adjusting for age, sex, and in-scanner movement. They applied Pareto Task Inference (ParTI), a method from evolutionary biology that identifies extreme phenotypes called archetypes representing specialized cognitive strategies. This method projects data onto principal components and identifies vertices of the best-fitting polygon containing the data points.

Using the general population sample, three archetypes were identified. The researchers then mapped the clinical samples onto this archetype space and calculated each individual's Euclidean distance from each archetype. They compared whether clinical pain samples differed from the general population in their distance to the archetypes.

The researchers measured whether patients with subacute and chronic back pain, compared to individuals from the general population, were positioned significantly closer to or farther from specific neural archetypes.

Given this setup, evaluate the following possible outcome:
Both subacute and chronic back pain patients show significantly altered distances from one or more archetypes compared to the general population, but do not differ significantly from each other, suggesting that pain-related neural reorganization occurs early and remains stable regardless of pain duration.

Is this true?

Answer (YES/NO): NO